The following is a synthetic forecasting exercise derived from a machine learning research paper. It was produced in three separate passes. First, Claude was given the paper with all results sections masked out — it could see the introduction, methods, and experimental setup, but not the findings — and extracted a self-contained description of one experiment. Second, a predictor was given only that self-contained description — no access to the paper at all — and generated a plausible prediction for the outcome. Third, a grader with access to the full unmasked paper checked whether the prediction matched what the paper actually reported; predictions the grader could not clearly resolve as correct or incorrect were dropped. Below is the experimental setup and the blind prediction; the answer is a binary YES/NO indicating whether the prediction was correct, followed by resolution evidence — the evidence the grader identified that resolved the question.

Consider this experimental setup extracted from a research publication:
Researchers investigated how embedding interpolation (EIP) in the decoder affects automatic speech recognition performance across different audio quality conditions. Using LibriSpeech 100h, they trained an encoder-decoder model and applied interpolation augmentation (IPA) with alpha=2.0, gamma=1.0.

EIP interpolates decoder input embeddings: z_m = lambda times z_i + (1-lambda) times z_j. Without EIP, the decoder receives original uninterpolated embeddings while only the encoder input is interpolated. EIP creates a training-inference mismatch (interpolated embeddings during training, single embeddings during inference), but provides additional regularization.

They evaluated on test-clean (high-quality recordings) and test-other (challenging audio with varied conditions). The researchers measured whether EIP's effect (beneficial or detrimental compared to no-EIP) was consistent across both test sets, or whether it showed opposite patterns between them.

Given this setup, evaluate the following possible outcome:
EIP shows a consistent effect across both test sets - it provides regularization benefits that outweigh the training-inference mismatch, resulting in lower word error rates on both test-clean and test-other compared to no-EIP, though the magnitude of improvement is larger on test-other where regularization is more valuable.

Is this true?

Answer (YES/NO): NO